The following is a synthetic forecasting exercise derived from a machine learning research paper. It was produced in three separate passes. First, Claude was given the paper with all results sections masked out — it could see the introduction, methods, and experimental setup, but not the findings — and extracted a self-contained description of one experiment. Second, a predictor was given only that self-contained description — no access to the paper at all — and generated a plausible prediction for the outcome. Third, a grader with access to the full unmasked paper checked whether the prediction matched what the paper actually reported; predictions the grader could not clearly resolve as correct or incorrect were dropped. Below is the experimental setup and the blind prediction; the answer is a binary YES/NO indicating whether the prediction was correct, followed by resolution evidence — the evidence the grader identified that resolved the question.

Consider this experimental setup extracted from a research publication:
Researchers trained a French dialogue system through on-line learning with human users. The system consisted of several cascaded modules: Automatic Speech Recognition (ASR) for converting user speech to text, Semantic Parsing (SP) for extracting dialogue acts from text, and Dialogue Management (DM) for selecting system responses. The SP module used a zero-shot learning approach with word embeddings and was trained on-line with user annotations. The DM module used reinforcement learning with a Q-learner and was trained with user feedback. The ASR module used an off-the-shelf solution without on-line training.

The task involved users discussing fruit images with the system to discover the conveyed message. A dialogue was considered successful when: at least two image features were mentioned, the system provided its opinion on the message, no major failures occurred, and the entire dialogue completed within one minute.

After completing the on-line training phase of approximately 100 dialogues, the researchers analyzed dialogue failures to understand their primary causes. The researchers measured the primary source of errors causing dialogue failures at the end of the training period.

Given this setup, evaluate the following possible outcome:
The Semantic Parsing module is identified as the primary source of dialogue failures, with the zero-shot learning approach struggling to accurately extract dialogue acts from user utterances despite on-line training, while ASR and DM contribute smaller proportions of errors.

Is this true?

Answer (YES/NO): YES